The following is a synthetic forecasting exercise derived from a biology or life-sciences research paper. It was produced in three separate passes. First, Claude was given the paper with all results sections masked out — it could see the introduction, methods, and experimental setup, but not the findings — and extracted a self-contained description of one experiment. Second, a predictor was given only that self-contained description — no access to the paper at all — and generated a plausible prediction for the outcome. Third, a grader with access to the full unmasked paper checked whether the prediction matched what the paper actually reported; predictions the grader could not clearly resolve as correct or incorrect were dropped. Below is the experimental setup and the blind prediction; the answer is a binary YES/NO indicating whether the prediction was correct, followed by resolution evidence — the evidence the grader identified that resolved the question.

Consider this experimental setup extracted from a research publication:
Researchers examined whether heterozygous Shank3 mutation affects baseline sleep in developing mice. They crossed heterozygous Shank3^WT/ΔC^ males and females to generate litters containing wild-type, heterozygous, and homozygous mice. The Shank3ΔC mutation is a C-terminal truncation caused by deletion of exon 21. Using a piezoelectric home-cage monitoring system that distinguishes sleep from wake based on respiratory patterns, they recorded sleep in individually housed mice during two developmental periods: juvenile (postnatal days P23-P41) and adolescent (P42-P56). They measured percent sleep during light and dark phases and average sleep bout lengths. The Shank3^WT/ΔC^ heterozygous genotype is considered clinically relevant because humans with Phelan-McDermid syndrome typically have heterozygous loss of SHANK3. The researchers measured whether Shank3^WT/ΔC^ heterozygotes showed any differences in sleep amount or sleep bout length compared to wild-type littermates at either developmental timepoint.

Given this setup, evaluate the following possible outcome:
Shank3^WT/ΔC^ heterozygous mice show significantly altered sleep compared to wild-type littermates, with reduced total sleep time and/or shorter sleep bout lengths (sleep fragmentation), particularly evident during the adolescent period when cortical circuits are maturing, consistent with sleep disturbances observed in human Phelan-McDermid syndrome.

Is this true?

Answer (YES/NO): NO